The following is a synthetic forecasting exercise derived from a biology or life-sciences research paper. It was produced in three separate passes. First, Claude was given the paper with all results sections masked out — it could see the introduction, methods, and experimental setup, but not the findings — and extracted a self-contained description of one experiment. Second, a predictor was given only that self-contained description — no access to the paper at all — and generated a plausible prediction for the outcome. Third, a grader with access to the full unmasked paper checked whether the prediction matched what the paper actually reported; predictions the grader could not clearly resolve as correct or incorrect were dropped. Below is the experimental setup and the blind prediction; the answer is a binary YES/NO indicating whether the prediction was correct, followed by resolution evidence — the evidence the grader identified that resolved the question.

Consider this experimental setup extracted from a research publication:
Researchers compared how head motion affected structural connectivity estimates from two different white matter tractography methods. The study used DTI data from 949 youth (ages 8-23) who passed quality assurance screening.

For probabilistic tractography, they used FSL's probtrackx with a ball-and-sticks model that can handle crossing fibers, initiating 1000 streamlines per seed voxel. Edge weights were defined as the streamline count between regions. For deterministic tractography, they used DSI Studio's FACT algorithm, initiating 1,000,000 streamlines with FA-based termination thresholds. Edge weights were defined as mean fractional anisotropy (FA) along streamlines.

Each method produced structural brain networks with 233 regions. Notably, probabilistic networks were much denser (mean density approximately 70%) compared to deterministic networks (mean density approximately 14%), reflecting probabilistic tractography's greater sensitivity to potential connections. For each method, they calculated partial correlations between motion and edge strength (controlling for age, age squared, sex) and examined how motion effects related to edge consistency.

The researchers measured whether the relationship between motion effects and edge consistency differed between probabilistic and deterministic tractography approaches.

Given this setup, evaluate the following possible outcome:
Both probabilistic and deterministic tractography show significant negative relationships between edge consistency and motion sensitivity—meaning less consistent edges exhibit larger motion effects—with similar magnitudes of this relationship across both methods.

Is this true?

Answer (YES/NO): NO